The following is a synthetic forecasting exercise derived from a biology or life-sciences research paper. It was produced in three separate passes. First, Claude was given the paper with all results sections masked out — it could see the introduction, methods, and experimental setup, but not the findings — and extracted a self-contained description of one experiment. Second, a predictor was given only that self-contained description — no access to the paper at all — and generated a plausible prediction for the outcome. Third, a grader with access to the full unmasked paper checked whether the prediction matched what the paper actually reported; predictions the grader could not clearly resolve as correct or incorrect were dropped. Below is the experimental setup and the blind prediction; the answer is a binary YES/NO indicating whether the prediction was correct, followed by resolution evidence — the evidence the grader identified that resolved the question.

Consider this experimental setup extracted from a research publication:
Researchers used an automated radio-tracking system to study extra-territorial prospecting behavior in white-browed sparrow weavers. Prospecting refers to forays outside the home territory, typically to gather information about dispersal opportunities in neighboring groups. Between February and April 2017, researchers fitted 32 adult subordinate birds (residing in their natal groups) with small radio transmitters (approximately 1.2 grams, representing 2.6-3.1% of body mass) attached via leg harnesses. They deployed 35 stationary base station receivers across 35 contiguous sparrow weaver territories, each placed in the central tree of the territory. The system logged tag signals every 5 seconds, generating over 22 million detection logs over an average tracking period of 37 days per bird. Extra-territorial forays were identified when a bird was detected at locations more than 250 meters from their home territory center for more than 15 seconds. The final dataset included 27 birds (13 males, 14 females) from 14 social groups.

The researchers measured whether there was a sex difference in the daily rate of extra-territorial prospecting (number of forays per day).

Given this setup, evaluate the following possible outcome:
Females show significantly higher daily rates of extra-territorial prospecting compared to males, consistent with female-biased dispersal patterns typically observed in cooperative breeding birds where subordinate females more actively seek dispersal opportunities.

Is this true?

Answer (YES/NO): NO